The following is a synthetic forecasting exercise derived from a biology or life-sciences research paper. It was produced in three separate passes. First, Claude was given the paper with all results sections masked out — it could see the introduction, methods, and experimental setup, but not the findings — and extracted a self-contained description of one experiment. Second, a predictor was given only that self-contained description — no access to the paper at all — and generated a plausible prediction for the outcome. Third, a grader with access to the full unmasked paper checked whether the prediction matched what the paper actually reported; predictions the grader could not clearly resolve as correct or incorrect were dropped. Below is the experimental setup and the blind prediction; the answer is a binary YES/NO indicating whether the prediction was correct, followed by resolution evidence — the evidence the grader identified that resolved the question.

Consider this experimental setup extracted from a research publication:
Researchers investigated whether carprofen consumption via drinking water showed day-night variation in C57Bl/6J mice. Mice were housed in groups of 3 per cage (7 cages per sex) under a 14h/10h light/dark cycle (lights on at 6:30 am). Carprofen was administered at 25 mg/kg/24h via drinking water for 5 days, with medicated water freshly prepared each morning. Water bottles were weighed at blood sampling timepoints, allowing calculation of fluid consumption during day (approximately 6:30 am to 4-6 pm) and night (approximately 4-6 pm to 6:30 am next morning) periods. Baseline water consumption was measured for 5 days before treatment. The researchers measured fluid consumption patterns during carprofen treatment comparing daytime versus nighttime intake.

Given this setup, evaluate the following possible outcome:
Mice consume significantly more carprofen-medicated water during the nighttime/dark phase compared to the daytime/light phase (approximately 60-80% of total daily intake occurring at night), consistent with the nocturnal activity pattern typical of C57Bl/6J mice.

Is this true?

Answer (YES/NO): NO